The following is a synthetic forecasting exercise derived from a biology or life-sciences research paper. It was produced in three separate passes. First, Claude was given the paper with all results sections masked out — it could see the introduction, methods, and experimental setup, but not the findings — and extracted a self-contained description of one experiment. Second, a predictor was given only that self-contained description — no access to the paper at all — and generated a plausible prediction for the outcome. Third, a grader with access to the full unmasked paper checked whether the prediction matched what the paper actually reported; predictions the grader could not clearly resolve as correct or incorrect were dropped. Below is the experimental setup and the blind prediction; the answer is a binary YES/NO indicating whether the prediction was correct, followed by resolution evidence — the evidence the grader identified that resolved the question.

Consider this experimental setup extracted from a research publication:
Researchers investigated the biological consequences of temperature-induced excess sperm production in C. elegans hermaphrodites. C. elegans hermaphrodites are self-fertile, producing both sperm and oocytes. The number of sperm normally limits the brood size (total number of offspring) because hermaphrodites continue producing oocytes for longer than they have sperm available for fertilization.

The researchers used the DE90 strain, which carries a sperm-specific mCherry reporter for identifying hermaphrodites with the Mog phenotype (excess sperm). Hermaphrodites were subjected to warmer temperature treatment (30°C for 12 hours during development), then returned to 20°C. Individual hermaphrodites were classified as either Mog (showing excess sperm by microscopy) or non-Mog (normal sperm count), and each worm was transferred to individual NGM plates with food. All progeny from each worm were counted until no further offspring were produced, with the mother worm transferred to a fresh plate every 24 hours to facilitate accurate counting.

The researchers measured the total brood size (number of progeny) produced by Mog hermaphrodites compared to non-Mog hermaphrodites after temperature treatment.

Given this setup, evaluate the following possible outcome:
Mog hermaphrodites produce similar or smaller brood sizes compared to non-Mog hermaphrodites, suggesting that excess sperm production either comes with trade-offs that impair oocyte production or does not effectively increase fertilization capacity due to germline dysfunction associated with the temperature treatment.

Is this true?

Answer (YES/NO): NO